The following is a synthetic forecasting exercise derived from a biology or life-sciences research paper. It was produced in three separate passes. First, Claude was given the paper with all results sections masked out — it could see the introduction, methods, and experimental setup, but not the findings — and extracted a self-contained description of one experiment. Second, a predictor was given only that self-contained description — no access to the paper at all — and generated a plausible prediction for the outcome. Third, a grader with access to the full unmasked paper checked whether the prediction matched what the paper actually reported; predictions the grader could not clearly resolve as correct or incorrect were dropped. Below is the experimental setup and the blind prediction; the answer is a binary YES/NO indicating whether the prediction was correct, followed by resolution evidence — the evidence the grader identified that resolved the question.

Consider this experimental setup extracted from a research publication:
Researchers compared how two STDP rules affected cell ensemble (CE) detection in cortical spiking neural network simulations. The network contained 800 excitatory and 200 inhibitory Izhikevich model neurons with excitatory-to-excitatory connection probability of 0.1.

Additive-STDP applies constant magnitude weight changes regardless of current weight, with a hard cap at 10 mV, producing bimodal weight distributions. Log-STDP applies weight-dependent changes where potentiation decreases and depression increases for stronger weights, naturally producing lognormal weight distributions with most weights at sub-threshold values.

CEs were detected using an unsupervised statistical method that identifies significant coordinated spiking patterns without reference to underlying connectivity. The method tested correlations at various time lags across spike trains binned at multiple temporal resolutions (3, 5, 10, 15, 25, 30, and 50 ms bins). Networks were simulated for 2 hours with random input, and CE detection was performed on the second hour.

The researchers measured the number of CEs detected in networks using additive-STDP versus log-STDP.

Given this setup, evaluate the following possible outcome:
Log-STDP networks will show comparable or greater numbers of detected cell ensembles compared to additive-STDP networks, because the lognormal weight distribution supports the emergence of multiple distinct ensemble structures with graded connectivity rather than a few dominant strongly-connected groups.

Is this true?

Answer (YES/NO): YES